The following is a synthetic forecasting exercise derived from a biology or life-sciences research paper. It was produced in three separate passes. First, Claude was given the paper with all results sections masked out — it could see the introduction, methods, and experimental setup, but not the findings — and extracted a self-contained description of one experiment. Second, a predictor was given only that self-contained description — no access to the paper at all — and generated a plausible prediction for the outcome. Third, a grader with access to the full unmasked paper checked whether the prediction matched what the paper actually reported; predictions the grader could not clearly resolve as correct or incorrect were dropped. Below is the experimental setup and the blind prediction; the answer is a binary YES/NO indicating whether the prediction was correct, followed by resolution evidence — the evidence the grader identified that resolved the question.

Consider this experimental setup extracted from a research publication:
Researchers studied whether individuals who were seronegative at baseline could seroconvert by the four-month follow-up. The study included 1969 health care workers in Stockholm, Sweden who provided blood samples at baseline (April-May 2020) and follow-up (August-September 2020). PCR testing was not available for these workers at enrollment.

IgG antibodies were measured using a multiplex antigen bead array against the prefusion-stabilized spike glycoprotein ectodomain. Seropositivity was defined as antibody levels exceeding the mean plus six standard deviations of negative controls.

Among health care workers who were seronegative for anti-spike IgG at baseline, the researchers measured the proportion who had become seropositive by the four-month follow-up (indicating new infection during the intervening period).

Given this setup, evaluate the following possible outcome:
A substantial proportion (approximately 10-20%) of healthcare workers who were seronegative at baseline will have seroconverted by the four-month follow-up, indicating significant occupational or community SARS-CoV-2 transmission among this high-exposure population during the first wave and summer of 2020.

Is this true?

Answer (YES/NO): NO